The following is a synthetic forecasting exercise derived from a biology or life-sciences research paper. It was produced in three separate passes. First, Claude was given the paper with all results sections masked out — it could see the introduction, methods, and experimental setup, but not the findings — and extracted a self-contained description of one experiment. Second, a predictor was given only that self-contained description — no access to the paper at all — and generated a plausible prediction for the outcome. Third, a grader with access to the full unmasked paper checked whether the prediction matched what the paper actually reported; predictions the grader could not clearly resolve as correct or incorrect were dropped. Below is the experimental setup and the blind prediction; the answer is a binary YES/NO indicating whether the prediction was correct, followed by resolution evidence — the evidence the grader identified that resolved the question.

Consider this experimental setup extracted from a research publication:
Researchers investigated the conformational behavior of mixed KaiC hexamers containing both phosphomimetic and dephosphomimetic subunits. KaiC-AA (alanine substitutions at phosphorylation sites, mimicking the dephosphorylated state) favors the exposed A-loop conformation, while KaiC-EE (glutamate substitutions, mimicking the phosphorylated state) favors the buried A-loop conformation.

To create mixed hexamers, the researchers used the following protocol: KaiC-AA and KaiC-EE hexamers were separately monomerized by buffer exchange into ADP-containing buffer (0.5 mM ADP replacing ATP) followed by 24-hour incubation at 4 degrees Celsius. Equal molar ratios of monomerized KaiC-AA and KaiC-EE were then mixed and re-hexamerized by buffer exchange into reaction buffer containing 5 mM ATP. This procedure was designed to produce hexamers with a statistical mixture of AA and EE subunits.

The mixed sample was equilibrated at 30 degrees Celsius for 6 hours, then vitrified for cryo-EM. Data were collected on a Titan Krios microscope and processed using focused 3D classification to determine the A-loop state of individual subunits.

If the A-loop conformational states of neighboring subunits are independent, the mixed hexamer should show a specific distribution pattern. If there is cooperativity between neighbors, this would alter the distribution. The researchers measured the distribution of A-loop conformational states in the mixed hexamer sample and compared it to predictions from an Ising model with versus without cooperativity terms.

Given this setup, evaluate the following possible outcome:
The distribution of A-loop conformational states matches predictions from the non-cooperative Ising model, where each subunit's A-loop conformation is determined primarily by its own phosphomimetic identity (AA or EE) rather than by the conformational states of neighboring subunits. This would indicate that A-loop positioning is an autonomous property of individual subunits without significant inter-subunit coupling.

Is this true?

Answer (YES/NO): NO